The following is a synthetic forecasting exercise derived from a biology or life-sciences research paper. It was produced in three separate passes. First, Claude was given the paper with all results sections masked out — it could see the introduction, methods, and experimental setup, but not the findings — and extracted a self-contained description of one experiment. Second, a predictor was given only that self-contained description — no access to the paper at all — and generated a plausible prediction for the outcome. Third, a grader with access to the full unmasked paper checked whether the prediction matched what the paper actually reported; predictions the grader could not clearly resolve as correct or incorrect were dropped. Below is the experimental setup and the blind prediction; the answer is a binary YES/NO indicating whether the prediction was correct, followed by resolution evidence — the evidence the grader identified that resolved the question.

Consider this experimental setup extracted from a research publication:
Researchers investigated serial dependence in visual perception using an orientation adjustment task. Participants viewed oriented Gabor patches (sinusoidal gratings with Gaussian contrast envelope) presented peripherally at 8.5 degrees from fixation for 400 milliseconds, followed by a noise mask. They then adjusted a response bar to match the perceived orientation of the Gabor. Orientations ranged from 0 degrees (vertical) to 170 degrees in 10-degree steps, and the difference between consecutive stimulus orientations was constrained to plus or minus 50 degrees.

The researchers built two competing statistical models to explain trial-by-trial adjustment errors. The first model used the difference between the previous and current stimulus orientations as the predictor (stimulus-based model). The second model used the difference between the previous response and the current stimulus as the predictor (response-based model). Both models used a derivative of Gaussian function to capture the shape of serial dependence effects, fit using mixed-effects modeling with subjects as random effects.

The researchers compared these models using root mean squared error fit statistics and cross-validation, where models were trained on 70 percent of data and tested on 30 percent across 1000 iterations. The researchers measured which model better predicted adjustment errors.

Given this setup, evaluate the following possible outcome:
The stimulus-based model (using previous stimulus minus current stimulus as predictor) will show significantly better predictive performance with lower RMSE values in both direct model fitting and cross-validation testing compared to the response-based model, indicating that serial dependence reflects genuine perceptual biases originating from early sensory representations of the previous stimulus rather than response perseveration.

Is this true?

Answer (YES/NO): NO